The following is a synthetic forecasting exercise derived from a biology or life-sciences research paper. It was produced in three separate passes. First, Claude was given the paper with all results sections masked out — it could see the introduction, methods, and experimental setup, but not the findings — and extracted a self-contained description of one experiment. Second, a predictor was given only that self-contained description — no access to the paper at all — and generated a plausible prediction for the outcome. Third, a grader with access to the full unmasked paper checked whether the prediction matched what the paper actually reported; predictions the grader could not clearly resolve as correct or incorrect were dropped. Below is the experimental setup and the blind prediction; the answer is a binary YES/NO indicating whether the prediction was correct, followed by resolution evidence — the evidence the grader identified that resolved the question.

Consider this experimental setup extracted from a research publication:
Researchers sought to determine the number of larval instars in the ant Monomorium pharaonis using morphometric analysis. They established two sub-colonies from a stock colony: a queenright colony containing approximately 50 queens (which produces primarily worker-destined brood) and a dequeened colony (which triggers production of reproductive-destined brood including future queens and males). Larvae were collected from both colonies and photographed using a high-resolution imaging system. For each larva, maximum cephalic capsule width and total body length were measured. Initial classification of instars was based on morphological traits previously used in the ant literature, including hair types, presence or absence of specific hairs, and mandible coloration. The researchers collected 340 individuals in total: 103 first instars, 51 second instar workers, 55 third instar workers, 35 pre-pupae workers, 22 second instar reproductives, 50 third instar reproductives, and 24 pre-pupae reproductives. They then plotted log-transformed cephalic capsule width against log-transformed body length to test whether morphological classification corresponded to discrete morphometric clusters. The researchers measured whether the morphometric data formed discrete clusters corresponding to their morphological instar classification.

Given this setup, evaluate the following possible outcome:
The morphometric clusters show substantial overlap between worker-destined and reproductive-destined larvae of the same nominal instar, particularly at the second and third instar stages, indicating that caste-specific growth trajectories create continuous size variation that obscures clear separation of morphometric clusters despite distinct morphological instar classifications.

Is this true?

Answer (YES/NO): YES